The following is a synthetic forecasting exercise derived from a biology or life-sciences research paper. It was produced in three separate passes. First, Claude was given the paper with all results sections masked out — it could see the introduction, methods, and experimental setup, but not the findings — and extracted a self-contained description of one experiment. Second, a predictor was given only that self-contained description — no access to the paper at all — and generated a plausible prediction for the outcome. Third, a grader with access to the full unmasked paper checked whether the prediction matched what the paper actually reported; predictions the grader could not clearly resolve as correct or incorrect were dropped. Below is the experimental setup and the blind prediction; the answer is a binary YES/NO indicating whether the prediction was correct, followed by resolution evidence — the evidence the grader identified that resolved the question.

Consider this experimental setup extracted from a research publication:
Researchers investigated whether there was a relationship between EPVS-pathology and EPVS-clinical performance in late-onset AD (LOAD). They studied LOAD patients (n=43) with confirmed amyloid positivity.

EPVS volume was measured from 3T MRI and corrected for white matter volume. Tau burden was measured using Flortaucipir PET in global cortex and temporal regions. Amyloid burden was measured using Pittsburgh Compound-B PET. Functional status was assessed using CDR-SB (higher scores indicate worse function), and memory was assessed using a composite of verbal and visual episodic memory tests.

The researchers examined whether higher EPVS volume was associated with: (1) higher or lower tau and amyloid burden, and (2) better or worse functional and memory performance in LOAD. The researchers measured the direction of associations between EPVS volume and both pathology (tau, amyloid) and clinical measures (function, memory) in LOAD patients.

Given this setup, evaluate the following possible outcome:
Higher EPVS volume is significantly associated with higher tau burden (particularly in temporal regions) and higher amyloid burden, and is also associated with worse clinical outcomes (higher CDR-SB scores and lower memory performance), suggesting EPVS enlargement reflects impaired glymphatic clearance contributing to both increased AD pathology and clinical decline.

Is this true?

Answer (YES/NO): NO